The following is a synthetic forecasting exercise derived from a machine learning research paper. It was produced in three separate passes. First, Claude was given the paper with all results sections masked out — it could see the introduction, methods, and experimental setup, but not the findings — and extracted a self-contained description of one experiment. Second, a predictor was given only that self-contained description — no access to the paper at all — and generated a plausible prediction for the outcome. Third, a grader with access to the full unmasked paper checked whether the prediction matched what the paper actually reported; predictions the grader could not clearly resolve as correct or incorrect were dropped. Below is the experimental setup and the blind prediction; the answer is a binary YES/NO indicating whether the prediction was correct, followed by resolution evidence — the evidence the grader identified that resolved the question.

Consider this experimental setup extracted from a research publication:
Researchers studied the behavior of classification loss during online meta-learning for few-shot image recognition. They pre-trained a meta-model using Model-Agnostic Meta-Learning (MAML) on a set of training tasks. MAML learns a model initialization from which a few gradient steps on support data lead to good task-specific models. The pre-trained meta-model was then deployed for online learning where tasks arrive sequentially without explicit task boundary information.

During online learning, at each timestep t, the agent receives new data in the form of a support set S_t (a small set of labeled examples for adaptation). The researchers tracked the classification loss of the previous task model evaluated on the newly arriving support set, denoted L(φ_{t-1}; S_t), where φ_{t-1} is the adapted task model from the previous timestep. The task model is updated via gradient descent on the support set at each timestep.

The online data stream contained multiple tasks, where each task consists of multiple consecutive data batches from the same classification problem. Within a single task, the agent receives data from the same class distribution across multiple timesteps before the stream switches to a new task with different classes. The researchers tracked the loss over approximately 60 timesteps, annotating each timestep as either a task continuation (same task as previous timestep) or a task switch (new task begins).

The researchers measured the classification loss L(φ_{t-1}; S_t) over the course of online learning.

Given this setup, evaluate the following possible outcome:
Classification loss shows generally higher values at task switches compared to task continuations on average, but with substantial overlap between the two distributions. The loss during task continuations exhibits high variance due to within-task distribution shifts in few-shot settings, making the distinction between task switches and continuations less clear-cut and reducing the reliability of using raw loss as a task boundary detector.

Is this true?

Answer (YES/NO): NO